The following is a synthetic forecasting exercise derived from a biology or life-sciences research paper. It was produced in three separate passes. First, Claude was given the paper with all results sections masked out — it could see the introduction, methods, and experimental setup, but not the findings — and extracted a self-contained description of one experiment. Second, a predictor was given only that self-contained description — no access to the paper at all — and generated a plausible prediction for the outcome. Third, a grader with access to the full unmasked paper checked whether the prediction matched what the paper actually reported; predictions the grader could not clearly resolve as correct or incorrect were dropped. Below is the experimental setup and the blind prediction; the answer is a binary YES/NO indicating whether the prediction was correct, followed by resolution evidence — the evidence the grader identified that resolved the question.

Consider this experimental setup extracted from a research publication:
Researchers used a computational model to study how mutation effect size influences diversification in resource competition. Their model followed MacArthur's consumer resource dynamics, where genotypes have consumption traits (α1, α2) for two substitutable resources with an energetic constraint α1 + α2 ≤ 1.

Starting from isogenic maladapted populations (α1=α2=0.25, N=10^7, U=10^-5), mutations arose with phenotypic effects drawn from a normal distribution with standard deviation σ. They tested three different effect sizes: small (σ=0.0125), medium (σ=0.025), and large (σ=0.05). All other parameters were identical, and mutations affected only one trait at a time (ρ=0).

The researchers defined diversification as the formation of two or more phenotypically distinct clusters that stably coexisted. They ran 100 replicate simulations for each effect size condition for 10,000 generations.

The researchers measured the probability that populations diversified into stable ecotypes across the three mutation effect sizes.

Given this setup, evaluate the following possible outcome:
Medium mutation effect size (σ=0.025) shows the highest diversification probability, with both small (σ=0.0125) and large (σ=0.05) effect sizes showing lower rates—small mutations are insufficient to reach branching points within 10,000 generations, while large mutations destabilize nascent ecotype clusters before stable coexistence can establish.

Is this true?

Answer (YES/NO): NO